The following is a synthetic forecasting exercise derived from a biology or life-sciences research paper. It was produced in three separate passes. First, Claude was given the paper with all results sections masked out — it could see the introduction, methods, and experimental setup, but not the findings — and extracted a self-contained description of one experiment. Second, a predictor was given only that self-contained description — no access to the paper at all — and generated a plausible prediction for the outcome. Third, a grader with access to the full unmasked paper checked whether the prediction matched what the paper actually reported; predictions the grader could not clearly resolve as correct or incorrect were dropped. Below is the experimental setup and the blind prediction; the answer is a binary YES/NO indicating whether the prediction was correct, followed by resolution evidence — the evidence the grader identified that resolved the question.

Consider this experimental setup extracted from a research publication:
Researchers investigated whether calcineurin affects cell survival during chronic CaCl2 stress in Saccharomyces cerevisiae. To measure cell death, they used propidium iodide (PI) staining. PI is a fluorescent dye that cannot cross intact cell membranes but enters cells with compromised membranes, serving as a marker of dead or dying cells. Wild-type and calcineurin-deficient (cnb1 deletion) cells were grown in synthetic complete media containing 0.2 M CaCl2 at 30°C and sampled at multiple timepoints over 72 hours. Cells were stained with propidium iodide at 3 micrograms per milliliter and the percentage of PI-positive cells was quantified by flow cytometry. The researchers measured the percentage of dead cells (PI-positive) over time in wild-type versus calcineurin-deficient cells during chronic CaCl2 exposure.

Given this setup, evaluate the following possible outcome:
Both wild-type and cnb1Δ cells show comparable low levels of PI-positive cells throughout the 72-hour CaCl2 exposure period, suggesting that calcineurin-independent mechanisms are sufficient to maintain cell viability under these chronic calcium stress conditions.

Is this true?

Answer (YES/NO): NO